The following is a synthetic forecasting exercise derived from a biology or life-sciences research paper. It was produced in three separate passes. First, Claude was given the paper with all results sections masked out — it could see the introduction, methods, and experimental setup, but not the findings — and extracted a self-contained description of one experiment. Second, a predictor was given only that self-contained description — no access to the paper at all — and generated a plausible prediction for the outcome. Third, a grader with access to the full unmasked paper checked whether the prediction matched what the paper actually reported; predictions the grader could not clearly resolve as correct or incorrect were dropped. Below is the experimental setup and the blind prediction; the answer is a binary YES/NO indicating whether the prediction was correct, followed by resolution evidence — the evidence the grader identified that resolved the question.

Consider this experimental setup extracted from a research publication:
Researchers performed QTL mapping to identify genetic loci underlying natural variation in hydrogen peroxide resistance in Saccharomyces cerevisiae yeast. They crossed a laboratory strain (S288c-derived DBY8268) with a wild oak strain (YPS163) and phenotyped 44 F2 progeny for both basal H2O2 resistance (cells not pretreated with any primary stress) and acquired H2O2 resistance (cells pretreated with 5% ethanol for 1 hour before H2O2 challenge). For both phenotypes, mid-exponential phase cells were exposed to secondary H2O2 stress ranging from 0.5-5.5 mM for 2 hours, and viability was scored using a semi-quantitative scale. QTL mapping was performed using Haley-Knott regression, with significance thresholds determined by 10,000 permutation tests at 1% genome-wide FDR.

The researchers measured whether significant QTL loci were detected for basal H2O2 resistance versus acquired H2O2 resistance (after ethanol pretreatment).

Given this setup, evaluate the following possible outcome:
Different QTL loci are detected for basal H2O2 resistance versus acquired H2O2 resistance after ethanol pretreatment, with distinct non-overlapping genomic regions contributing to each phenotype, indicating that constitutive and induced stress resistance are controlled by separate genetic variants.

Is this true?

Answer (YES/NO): NO